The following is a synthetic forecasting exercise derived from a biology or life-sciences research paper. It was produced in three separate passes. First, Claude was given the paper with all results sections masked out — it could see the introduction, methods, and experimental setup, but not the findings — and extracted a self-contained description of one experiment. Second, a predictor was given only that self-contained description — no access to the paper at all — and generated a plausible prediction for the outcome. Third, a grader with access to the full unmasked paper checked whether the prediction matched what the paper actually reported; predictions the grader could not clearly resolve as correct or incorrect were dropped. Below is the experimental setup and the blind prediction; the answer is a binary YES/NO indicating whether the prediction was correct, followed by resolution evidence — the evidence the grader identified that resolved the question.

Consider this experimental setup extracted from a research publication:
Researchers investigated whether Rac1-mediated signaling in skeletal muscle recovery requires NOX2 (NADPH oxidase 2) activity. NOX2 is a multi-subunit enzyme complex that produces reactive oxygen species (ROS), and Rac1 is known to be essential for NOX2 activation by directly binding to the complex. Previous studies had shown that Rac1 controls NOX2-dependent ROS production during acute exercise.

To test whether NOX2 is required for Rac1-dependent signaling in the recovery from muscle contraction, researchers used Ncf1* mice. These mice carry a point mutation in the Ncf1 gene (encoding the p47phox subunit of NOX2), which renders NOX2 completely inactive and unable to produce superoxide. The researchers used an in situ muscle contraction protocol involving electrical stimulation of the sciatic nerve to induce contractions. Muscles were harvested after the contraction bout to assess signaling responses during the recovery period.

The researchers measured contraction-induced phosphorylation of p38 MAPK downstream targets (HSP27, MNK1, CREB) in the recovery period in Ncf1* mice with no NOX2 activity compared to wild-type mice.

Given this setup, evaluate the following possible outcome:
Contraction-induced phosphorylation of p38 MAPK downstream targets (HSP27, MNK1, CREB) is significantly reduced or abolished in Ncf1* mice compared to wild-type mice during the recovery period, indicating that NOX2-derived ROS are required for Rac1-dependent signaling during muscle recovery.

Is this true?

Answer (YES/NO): NO